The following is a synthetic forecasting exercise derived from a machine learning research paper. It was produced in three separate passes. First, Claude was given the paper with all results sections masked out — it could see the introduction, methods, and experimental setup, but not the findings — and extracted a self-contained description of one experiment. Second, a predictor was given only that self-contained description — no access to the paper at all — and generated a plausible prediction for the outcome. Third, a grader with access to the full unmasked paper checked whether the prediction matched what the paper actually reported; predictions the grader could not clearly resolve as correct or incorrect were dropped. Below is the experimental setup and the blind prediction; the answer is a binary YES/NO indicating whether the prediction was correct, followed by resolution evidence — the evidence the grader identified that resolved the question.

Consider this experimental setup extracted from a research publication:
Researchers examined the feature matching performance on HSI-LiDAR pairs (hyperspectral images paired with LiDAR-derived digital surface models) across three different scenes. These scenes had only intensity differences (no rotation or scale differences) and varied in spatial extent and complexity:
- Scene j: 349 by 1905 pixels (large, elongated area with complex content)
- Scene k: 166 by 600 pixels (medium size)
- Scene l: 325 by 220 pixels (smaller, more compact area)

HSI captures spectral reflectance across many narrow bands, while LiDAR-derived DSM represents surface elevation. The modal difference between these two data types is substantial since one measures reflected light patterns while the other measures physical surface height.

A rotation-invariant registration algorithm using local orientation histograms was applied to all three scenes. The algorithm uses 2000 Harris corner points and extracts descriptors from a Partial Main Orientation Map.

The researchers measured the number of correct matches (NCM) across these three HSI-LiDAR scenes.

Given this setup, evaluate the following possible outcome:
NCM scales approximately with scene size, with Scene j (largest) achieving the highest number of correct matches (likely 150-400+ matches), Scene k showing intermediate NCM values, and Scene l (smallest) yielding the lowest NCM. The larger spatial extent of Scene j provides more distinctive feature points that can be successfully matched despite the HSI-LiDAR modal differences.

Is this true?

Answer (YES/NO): NO